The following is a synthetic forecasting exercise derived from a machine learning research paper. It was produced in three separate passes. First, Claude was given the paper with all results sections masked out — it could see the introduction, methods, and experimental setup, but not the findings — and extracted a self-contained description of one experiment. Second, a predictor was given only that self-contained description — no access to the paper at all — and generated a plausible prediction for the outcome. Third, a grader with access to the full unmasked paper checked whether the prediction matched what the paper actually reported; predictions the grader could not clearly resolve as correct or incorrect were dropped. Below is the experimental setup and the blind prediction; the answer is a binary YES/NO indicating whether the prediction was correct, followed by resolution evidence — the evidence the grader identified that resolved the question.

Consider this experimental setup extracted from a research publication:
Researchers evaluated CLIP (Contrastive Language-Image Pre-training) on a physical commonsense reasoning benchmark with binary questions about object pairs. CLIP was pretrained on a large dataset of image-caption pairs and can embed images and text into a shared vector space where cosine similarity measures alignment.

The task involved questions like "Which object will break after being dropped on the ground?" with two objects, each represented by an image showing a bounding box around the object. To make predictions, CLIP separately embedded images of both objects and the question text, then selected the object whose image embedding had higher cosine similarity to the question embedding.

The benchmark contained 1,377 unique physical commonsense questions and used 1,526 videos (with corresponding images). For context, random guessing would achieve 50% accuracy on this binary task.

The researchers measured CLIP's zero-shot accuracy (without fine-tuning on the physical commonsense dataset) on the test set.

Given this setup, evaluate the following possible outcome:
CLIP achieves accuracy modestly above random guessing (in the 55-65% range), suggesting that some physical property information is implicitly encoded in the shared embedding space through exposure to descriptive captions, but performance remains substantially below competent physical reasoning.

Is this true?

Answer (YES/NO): YES